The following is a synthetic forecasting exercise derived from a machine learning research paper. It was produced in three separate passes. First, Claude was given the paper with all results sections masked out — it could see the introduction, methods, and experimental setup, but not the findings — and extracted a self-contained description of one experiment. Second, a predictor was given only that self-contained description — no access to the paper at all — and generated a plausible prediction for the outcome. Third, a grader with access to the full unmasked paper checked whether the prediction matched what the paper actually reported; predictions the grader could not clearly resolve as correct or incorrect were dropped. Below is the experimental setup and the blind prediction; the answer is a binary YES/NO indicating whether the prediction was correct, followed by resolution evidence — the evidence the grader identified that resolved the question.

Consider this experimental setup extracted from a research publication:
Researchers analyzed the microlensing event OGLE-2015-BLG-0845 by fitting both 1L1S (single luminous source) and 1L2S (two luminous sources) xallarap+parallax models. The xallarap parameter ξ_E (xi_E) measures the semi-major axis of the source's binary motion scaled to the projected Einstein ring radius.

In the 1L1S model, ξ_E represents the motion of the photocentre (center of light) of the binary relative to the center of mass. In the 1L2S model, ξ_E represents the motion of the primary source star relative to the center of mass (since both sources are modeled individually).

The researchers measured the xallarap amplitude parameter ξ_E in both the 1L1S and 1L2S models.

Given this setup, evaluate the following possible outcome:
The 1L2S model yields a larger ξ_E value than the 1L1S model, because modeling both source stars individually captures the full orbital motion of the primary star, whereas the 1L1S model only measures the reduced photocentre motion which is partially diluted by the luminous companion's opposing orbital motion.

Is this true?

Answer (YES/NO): YES